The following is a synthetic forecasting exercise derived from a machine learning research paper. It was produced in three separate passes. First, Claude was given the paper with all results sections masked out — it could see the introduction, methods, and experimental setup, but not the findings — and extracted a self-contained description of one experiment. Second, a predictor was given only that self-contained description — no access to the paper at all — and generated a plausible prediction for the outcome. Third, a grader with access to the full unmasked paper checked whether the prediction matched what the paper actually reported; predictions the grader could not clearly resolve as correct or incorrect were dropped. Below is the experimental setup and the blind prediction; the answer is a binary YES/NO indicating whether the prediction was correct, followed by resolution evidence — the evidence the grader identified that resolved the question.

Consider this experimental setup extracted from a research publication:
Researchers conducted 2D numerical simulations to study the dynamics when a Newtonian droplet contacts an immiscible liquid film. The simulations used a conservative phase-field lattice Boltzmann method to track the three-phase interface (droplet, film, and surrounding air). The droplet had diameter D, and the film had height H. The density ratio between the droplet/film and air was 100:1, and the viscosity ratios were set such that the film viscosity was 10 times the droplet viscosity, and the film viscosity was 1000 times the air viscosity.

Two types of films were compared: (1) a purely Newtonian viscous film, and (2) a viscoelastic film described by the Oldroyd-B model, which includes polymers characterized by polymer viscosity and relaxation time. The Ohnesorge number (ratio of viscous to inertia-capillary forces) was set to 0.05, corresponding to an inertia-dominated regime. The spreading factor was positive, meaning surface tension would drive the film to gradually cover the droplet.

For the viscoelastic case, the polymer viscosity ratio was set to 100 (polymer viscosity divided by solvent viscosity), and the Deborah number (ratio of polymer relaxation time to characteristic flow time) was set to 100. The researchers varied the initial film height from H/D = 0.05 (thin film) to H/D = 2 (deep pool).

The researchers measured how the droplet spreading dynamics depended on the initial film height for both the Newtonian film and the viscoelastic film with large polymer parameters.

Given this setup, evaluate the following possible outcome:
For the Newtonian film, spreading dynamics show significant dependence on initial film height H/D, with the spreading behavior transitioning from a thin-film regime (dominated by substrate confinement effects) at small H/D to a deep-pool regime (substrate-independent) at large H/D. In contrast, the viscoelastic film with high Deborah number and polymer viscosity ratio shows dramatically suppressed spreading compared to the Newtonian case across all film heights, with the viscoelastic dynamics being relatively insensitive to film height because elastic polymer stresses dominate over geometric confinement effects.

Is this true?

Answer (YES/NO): NO